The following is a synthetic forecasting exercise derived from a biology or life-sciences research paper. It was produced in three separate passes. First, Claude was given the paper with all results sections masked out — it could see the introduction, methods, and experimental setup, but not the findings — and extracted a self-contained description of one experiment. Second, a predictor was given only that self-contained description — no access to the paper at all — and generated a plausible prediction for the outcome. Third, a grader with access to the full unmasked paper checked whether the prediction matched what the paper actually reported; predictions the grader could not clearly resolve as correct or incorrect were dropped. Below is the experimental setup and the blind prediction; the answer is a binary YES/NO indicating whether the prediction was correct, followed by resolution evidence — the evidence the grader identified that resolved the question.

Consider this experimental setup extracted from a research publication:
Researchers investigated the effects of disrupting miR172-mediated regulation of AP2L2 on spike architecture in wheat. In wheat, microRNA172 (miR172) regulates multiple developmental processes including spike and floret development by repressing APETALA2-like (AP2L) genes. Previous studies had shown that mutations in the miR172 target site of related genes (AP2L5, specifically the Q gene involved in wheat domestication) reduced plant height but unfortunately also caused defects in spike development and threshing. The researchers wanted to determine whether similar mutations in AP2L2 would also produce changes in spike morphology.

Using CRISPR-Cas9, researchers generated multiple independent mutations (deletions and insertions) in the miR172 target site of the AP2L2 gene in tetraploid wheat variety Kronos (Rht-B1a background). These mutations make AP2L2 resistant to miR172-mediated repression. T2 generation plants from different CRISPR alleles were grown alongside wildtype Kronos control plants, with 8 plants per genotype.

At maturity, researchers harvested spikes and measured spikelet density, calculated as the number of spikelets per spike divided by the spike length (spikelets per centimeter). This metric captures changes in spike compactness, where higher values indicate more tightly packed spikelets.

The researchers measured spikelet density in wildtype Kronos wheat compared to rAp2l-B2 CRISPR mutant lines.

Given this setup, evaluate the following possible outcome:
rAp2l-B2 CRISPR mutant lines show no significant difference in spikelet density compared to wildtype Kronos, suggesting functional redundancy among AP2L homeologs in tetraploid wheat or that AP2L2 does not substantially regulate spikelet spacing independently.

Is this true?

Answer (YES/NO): NO